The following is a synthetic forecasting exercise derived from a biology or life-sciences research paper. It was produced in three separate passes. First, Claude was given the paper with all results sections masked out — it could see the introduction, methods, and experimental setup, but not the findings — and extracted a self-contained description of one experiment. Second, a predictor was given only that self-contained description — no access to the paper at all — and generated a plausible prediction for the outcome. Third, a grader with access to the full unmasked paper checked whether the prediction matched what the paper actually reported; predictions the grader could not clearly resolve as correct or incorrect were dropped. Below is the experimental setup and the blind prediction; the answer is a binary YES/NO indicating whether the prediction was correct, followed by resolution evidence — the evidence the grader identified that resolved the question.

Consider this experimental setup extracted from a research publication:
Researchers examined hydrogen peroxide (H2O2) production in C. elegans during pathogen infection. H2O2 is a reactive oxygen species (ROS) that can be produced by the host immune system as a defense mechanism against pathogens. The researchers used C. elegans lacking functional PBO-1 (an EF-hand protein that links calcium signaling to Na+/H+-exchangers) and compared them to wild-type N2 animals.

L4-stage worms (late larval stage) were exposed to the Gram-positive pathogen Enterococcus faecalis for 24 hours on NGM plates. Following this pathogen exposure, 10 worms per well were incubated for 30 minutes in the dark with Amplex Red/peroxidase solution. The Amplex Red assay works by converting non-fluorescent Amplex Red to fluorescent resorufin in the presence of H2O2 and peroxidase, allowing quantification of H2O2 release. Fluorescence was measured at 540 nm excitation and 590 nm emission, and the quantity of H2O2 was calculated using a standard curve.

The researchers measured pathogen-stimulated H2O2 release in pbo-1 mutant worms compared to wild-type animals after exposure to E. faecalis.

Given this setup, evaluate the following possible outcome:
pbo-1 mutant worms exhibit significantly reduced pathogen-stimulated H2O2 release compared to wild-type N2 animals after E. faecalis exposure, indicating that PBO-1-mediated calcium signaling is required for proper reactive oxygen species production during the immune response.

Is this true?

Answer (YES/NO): YES